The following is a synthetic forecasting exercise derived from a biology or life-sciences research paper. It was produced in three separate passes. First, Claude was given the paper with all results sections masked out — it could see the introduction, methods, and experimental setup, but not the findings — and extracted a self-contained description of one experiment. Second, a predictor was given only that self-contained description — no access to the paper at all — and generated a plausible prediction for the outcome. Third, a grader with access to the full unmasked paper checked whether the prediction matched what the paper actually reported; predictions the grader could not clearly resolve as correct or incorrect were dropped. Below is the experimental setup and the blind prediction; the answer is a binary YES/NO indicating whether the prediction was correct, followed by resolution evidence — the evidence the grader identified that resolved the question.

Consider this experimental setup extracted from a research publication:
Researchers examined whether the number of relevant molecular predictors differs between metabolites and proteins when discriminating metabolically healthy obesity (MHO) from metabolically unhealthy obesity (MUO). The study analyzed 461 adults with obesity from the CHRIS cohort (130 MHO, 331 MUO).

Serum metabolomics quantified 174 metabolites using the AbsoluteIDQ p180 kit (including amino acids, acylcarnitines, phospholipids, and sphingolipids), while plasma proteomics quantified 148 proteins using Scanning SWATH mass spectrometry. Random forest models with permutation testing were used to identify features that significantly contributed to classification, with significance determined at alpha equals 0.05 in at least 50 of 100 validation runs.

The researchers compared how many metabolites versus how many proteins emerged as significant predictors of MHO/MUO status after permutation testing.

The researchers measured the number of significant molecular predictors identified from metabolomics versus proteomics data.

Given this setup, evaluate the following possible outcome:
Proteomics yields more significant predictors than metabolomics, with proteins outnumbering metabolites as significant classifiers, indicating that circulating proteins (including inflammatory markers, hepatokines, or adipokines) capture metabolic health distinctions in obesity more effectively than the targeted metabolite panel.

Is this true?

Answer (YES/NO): NO